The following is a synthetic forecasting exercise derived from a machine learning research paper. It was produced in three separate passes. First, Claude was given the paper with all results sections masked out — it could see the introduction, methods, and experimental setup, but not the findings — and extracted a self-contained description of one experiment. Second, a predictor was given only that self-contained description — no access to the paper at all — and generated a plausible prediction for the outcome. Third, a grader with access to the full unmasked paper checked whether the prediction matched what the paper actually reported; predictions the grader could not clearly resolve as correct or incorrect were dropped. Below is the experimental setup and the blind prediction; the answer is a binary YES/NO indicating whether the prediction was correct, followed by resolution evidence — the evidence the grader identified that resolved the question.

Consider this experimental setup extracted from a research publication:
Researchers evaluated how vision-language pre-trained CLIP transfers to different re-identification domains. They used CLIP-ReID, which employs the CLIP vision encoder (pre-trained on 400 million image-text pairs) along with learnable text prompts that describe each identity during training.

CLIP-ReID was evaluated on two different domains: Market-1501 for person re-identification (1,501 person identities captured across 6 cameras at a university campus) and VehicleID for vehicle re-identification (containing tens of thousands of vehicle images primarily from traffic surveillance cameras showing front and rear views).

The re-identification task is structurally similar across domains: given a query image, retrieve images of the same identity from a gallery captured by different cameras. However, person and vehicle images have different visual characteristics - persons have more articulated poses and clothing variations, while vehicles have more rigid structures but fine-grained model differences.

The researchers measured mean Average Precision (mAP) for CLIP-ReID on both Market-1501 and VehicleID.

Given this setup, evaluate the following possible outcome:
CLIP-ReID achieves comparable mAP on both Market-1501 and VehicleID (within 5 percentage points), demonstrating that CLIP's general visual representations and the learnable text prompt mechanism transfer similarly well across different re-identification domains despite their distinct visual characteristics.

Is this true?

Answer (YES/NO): YES